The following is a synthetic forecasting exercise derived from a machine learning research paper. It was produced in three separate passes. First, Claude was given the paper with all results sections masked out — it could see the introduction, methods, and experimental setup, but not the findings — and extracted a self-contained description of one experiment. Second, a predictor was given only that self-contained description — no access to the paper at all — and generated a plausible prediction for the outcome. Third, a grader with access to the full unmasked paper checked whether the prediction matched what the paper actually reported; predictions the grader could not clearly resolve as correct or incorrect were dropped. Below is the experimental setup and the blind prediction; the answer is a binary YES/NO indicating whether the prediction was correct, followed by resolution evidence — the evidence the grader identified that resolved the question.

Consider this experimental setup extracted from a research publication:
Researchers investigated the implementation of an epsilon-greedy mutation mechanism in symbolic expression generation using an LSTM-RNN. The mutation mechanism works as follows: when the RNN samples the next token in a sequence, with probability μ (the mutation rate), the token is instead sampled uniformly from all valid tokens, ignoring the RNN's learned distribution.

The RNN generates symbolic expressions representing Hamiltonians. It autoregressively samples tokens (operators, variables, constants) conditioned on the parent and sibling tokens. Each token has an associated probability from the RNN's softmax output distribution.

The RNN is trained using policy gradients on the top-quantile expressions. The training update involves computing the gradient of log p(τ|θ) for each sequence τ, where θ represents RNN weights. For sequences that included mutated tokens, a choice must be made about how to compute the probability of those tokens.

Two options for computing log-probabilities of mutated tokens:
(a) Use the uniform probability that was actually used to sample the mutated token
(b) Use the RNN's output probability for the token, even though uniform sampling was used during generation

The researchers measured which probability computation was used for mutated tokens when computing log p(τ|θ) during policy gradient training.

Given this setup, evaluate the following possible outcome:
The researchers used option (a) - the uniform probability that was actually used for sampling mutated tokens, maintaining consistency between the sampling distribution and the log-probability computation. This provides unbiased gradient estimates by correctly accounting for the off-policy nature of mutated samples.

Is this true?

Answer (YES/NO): NO